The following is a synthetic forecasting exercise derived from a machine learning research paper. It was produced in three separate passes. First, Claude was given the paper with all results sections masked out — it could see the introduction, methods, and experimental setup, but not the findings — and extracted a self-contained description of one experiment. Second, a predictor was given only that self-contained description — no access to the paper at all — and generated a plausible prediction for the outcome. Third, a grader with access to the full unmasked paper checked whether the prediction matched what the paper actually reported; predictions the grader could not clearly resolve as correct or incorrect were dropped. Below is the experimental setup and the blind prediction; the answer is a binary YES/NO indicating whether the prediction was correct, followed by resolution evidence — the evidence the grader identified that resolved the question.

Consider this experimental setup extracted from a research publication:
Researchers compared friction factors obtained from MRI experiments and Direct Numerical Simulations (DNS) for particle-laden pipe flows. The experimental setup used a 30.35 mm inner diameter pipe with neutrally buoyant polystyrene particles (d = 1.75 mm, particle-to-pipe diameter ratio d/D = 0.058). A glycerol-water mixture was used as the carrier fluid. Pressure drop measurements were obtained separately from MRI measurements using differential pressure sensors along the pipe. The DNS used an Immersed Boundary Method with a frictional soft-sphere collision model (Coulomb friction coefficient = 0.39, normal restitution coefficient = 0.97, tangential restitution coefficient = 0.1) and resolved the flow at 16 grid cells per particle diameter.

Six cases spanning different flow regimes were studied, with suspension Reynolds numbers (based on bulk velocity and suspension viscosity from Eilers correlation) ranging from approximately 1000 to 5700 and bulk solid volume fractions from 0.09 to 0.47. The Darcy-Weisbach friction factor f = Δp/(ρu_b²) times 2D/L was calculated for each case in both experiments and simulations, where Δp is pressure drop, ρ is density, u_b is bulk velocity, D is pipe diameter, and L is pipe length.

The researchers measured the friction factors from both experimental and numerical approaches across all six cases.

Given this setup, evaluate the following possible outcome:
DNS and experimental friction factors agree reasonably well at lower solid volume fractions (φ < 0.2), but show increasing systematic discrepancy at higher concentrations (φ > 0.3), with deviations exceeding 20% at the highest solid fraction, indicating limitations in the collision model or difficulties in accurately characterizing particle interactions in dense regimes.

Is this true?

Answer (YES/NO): NO